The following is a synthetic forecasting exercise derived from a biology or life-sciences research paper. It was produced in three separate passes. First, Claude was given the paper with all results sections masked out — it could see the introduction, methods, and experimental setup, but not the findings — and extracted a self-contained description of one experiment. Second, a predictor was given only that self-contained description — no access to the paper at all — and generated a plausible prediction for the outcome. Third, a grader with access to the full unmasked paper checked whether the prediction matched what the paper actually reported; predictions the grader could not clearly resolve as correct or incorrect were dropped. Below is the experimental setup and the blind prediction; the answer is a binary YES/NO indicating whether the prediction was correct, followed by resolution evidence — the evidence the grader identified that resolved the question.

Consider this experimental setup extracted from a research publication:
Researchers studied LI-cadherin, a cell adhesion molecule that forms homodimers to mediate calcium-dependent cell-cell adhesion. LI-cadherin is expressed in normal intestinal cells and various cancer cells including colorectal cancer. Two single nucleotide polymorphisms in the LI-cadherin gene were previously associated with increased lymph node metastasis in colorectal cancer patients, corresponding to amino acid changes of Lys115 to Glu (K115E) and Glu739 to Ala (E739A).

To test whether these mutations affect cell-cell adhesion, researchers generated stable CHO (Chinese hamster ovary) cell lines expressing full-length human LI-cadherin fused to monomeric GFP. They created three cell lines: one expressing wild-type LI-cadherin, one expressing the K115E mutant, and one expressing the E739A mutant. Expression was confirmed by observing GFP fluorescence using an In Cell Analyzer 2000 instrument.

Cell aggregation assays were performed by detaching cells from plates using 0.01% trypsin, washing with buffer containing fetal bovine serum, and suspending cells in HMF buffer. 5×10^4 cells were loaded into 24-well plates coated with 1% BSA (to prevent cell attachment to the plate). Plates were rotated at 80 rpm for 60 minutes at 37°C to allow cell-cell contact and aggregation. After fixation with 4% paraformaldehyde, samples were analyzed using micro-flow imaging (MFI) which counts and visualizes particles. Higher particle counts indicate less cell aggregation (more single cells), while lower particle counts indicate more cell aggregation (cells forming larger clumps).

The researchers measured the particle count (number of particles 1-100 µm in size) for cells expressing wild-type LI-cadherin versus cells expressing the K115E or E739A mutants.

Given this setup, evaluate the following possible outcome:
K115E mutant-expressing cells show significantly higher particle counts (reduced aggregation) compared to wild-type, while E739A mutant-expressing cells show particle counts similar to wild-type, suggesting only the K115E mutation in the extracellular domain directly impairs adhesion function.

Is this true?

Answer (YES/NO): NO